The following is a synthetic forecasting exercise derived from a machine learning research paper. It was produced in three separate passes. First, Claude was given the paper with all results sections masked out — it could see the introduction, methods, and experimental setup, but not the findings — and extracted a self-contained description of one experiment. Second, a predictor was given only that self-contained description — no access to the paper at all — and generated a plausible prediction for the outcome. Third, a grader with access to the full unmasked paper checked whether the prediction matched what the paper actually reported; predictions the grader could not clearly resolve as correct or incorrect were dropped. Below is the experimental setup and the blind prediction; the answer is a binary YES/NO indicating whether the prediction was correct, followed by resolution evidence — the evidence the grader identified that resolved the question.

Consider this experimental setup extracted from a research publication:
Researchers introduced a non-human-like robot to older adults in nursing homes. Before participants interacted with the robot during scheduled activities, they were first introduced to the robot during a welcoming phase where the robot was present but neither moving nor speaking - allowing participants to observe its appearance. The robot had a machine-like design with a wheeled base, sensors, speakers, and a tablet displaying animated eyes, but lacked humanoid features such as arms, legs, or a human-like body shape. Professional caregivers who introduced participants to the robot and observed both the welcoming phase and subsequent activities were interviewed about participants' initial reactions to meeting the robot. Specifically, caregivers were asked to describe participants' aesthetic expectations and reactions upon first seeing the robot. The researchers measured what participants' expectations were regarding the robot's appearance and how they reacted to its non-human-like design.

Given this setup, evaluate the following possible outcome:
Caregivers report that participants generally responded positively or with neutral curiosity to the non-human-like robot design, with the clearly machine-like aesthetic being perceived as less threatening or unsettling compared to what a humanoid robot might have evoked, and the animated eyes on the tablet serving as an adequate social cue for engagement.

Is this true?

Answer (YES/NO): NO